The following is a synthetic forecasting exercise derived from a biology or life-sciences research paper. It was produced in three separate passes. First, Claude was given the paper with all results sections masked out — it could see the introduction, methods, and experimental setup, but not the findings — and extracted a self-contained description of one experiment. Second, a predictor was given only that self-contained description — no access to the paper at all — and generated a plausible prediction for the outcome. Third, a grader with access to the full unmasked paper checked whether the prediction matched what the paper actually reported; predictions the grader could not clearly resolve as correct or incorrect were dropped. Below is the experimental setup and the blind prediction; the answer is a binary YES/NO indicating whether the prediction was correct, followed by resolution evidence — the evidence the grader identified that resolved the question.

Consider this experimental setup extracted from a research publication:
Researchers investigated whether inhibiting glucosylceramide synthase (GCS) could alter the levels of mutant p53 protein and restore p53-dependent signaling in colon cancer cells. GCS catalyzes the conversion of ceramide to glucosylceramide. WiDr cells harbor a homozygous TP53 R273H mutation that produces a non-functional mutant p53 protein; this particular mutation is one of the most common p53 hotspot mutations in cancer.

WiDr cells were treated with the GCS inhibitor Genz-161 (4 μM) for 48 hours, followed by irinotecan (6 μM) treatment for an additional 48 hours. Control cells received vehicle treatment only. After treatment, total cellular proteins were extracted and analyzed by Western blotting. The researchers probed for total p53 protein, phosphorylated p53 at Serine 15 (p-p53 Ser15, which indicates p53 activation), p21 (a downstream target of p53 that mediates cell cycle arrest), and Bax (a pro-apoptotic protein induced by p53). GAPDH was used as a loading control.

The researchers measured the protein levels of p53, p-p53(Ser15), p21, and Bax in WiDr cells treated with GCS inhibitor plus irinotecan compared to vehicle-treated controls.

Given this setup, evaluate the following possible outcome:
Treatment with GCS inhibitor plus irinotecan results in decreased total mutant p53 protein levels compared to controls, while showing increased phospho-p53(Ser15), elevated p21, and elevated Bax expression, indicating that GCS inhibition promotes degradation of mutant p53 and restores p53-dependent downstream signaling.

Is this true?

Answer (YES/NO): NO